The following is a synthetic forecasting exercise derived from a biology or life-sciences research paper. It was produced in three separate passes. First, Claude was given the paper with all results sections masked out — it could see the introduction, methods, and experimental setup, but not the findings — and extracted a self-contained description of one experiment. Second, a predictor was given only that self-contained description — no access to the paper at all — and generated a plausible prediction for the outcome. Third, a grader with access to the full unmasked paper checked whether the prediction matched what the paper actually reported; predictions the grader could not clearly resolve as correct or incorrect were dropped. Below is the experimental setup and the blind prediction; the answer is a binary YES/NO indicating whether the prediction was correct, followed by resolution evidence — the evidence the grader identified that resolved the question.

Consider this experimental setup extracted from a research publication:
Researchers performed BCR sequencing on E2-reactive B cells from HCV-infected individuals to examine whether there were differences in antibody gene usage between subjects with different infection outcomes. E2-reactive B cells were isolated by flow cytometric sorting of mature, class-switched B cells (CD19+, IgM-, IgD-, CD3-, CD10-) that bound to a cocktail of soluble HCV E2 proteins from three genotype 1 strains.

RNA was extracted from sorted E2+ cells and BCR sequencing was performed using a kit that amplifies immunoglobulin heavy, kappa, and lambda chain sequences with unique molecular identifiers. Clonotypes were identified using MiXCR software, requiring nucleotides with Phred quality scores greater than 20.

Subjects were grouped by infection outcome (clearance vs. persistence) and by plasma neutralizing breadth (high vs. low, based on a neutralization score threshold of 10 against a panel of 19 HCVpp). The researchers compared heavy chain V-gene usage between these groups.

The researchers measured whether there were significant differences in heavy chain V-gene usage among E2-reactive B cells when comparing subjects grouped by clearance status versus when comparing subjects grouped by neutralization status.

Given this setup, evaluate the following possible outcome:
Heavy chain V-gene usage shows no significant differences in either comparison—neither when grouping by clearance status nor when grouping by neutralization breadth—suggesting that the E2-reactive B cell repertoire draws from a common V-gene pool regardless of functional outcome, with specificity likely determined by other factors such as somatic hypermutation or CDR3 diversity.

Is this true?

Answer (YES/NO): NO